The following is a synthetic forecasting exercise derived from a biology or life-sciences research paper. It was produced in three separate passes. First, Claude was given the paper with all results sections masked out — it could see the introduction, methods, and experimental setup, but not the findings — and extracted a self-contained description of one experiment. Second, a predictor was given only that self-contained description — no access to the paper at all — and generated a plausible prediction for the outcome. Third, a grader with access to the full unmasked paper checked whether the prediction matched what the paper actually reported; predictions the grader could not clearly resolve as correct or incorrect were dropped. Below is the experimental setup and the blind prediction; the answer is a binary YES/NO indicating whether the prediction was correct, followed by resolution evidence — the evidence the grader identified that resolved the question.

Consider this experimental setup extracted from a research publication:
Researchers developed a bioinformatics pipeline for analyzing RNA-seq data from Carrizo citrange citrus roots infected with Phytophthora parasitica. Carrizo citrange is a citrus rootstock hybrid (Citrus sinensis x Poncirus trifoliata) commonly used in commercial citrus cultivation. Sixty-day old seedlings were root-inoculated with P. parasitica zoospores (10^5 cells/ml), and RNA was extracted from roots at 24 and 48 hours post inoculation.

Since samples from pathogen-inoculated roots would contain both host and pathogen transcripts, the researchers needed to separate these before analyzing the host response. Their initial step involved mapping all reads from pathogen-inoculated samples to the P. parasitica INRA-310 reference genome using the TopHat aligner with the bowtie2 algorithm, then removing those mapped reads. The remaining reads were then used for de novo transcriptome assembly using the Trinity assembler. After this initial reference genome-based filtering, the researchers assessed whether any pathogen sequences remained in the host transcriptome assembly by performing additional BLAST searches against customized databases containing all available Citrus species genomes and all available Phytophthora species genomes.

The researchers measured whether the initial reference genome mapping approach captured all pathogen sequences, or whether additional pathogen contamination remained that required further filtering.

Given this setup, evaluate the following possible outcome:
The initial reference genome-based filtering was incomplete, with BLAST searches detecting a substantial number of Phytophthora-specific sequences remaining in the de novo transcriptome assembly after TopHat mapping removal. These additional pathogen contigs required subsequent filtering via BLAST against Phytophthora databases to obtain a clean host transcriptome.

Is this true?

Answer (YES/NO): YES